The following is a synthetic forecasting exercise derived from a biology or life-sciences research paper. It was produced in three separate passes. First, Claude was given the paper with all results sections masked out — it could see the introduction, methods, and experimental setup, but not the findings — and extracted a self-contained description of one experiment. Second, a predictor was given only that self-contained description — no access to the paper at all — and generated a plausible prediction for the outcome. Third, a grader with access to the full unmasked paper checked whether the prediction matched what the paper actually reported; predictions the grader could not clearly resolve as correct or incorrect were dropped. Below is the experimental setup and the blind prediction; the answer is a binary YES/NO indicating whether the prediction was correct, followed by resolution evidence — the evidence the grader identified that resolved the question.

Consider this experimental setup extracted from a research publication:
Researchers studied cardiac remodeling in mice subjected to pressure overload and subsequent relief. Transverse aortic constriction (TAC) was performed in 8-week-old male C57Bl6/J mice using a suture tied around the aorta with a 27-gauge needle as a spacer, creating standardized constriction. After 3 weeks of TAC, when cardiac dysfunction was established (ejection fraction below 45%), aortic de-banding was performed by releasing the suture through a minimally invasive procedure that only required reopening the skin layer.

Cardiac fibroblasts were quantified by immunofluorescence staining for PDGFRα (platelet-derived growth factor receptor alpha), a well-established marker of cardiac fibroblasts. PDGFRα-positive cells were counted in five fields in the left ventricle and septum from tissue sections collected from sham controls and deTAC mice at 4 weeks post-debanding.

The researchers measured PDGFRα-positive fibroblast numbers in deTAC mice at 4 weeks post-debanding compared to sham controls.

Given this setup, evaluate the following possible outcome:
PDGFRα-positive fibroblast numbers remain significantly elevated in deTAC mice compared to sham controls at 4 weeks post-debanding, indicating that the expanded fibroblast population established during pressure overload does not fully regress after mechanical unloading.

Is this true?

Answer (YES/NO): YES